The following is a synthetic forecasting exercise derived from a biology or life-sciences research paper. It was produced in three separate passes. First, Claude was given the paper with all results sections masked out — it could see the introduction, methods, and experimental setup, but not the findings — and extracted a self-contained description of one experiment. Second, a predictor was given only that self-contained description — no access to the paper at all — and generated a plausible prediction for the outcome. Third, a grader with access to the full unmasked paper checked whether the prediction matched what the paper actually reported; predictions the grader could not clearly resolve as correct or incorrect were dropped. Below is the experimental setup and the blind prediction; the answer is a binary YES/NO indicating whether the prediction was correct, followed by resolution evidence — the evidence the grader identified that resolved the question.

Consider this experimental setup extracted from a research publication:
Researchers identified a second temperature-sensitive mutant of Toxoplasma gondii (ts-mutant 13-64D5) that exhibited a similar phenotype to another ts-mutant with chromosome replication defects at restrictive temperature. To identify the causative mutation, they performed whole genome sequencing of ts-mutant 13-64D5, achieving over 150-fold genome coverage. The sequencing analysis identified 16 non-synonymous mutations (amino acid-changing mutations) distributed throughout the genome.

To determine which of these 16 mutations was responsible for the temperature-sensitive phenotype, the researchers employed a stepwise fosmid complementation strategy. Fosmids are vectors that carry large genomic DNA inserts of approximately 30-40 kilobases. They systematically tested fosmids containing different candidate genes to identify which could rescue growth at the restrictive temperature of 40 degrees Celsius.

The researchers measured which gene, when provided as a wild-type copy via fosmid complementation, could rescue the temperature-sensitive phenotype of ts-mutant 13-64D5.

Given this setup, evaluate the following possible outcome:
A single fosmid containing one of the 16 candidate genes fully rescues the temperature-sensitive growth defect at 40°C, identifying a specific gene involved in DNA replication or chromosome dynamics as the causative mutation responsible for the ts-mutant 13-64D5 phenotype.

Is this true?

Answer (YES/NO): YES